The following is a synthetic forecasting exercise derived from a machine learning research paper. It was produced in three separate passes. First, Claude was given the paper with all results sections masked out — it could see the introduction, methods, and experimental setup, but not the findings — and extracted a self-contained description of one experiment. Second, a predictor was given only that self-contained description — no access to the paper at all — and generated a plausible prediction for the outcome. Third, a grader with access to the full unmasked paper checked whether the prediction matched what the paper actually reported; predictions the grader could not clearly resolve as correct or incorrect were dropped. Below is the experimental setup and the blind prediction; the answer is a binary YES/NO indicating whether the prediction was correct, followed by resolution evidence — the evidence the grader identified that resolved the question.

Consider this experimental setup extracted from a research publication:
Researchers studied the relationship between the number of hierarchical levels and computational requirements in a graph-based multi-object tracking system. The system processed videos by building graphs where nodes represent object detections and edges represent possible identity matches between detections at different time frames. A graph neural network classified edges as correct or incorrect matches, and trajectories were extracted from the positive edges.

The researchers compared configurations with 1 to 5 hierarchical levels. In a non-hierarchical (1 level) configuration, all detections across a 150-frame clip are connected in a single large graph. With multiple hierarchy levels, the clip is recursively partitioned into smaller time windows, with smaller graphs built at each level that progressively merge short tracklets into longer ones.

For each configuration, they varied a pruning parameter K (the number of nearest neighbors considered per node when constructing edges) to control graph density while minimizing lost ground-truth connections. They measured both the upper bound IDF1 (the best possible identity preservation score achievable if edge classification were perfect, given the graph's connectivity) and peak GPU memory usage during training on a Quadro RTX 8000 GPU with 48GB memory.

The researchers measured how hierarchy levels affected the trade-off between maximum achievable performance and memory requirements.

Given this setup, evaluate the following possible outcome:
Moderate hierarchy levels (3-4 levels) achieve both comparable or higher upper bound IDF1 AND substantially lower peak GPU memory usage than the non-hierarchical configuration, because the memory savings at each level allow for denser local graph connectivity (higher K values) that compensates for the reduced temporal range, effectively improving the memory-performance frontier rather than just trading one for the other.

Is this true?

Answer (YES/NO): NO